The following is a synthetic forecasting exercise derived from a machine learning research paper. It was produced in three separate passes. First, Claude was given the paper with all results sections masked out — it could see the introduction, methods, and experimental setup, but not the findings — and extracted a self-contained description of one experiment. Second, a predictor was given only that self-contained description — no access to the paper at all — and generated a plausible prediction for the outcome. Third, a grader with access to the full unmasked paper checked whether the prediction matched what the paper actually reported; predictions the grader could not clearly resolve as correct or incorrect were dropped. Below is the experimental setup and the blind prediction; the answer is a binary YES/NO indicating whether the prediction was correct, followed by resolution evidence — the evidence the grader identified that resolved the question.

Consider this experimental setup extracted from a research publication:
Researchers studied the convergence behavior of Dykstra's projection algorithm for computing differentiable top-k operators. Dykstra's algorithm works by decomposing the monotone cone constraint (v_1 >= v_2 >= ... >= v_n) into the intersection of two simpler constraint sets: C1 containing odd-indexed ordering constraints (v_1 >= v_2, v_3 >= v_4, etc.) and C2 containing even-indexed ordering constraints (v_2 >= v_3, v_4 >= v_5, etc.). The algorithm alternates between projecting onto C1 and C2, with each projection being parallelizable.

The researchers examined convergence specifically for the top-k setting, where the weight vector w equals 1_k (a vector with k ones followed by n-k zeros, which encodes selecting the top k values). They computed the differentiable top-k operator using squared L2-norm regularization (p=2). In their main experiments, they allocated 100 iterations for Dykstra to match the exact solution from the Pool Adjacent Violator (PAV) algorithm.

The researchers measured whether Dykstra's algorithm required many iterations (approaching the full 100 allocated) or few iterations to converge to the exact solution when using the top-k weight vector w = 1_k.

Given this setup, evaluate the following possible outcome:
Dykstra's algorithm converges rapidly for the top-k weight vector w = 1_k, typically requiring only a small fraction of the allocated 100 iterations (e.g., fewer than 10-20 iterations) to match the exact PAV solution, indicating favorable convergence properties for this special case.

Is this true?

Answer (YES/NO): YES